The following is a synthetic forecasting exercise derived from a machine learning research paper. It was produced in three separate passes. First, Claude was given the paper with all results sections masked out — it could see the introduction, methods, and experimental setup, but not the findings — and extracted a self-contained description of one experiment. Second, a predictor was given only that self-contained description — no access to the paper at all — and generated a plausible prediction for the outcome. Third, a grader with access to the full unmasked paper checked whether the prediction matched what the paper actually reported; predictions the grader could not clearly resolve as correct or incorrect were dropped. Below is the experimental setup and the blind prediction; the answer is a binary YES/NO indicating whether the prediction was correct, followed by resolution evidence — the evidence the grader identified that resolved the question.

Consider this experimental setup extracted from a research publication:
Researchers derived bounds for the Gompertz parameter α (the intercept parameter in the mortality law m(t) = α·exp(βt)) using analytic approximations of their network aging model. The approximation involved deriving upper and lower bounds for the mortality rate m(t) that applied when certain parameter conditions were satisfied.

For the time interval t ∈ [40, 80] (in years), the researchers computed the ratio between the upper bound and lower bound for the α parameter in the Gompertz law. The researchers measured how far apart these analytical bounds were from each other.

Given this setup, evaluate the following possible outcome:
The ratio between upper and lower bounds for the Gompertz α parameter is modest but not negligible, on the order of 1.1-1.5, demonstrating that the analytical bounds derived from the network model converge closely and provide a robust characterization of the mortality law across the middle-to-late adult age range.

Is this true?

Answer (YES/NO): NO